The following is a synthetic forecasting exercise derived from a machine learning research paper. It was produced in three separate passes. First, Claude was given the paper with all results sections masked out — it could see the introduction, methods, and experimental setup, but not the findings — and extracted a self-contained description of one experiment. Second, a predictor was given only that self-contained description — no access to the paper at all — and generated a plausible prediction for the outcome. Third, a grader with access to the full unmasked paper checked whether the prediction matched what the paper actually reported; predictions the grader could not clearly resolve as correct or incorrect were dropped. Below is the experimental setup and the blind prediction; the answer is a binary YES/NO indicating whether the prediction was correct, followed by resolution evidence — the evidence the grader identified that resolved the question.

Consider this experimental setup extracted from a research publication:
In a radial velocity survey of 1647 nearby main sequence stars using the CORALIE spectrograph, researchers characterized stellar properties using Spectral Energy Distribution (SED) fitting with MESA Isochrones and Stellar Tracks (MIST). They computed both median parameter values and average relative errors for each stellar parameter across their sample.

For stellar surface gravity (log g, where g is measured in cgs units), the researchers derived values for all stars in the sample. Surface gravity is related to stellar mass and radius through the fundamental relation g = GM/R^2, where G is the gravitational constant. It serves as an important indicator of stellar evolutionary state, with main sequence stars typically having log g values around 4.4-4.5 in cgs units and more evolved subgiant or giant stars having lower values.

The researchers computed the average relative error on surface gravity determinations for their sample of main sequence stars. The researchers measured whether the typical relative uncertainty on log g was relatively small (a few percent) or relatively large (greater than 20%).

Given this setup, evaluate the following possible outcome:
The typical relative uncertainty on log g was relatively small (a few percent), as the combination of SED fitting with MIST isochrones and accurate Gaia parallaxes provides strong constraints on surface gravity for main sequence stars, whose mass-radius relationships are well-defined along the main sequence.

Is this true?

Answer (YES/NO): YES